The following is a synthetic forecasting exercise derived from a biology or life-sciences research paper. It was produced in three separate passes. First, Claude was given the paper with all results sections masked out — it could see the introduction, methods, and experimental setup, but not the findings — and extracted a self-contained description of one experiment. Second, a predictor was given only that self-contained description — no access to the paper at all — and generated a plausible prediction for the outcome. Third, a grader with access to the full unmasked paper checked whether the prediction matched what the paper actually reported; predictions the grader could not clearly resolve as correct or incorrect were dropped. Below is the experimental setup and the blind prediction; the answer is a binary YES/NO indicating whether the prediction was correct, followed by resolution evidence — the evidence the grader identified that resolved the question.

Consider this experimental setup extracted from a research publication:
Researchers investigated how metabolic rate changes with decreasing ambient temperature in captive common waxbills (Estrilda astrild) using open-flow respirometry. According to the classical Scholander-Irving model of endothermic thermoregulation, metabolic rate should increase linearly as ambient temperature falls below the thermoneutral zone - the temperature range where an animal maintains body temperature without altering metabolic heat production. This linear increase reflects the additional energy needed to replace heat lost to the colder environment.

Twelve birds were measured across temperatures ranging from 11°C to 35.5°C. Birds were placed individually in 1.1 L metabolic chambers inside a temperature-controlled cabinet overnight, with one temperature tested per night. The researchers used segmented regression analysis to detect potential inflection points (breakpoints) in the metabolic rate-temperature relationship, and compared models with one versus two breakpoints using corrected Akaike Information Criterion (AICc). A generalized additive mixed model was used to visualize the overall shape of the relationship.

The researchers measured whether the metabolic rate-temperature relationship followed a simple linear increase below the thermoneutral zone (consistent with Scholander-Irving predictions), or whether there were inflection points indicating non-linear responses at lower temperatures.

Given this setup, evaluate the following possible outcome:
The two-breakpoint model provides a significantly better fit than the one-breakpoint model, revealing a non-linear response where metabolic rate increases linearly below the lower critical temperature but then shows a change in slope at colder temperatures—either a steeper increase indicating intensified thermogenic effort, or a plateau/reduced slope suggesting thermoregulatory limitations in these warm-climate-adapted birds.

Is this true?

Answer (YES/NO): NO